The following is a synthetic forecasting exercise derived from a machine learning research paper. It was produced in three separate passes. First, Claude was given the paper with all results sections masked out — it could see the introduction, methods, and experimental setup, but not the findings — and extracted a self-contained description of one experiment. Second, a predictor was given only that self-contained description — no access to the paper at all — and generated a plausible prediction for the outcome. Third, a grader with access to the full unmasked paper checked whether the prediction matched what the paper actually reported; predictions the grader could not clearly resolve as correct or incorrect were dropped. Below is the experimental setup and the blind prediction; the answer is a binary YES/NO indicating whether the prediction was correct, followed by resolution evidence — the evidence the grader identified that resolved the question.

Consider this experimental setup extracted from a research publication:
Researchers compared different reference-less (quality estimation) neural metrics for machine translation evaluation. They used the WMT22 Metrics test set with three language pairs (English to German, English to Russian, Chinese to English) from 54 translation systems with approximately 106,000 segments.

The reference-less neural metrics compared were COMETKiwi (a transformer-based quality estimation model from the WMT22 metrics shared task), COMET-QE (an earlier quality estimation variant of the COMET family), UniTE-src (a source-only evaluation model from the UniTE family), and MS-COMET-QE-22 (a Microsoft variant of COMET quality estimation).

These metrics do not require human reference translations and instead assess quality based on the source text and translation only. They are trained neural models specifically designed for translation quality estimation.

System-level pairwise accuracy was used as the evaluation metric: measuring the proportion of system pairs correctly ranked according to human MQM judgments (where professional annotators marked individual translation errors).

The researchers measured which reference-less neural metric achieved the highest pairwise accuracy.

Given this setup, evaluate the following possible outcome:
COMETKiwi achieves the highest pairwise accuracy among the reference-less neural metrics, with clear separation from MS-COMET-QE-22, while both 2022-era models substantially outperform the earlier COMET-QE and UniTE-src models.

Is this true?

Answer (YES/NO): NO